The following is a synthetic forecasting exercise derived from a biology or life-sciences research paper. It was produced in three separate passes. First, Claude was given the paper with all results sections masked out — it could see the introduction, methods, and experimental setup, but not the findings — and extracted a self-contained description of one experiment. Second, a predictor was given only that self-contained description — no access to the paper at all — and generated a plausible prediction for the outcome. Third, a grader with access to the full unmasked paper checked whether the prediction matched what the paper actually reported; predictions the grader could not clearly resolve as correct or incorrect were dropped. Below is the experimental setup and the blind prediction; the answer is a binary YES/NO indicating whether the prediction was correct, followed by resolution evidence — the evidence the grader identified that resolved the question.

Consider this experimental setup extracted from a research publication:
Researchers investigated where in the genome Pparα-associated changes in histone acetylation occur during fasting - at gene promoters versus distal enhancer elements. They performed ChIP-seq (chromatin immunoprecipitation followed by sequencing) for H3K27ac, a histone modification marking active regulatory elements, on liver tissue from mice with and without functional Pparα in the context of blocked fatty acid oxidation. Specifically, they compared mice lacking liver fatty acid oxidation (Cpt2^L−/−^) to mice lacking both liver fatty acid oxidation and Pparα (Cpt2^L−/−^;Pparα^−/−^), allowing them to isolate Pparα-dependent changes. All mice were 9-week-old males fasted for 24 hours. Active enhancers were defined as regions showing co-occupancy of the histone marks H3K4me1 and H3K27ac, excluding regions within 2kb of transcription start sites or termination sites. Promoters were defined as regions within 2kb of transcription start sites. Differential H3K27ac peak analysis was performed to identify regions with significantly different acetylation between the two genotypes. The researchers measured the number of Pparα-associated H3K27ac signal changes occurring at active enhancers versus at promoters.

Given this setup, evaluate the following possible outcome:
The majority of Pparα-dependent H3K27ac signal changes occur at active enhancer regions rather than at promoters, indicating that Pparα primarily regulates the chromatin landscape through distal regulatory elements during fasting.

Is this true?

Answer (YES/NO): YES